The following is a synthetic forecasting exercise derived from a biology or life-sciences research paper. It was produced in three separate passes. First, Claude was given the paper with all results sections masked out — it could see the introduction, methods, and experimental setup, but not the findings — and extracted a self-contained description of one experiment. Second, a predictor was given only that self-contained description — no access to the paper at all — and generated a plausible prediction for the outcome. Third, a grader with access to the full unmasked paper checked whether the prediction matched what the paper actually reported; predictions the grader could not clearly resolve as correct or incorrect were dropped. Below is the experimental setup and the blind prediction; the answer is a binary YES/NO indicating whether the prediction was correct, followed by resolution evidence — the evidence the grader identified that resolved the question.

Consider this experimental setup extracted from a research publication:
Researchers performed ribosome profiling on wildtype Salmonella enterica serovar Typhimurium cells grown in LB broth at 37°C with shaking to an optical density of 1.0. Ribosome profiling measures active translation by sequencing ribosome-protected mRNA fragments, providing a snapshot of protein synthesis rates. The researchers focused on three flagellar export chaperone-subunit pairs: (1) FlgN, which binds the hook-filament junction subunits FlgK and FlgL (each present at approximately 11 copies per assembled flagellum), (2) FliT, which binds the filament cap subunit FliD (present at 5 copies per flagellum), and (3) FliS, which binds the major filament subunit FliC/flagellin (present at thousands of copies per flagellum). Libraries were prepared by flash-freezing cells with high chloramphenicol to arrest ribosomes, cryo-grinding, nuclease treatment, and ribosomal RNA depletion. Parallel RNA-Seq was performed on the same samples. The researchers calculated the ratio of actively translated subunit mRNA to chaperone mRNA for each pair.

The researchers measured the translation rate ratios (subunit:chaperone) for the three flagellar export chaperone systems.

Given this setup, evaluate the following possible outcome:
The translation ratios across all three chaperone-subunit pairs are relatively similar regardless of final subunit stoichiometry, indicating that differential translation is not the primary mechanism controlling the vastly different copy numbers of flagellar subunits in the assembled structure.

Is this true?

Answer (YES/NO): NO